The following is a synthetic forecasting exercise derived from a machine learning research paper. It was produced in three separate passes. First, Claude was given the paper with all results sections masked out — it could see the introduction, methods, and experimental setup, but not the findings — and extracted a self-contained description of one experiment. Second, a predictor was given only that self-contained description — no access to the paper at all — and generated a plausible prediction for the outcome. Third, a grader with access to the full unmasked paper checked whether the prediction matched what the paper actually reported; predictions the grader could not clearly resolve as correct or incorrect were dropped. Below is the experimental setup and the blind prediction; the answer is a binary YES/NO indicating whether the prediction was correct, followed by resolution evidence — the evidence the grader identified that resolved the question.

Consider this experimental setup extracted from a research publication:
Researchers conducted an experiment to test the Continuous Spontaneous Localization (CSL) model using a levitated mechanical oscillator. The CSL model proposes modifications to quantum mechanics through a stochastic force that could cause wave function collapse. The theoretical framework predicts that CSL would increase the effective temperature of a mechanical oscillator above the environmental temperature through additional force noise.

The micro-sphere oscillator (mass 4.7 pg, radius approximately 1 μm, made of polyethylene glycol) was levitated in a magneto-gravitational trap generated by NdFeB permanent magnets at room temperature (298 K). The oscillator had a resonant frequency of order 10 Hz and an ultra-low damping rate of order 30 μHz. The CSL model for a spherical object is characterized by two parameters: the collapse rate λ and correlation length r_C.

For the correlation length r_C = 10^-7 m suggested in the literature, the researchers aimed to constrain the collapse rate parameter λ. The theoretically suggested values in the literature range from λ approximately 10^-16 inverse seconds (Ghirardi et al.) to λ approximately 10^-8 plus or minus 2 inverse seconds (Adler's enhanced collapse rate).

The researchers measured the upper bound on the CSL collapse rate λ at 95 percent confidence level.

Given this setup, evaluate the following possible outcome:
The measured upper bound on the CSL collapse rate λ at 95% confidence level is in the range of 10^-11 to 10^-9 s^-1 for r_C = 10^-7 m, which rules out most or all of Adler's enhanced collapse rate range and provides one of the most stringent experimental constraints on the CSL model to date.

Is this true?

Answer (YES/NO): NO